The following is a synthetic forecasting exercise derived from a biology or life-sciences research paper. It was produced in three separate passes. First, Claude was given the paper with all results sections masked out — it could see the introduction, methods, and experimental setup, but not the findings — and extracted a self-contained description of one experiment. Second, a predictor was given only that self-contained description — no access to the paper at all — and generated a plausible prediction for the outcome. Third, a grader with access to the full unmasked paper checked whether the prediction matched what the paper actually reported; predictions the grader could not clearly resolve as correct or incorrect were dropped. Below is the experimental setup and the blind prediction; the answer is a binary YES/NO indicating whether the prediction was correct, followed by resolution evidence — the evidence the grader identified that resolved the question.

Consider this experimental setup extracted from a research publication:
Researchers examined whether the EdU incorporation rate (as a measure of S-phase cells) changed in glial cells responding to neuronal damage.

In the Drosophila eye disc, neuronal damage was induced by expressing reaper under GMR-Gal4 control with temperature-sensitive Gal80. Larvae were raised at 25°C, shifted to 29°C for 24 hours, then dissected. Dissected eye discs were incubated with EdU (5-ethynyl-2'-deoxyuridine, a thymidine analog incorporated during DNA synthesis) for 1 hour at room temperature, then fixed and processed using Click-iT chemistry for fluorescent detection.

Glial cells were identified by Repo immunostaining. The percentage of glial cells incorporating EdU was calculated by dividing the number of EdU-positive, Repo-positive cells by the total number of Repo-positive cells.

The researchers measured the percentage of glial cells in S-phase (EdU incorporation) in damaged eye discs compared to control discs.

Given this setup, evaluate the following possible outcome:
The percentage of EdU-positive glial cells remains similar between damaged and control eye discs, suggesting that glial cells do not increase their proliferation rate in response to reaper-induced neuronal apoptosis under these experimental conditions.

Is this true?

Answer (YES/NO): NO